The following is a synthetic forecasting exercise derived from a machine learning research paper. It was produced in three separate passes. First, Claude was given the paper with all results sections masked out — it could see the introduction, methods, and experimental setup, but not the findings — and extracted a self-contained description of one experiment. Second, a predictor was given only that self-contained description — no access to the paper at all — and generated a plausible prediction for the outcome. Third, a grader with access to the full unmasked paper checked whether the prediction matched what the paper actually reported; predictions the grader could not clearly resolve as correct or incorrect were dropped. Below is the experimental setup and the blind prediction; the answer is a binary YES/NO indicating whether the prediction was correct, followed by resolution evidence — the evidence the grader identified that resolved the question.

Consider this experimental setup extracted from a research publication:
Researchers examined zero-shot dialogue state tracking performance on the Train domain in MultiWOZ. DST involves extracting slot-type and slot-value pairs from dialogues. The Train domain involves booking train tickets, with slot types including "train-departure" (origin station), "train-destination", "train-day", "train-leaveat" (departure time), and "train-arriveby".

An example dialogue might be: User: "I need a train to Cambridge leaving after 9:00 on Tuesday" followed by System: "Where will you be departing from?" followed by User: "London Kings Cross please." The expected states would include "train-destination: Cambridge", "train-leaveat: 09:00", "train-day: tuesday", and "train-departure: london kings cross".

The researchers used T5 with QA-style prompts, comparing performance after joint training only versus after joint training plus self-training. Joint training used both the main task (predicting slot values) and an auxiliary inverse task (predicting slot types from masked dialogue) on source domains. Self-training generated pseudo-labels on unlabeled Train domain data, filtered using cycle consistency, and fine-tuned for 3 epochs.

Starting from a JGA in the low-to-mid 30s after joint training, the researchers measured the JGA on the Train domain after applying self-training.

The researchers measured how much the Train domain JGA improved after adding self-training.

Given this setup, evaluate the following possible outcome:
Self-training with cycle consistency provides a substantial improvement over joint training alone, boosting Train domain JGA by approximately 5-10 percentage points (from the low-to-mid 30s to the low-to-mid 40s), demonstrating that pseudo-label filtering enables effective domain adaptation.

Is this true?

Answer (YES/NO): NO